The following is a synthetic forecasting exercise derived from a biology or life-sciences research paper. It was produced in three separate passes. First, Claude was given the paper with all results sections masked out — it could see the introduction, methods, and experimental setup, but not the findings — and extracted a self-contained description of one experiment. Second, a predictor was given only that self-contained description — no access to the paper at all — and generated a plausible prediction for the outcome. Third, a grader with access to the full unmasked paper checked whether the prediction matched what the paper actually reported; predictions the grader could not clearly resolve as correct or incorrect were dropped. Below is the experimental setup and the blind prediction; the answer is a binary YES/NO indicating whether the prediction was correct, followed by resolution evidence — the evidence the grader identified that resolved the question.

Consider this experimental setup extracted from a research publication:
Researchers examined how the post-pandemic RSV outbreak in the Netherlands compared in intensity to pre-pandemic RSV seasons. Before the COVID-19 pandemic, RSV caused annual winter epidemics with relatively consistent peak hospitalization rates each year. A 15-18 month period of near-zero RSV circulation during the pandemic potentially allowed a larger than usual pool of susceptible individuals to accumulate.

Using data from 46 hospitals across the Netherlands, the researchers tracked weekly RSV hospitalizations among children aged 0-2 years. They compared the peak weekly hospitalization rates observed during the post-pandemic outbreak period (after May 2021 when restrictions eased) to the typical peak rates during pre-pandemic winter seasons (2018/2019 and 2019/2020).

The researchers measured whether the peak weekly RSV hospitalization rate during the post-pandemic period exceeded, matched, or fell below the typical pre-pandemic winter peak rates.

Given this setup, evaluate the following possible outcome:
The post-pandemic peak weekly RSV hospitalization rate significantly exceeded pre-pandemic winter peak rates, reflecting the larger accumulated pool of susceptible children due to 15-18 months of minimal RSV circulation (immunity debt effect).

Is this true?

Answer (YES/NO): YES